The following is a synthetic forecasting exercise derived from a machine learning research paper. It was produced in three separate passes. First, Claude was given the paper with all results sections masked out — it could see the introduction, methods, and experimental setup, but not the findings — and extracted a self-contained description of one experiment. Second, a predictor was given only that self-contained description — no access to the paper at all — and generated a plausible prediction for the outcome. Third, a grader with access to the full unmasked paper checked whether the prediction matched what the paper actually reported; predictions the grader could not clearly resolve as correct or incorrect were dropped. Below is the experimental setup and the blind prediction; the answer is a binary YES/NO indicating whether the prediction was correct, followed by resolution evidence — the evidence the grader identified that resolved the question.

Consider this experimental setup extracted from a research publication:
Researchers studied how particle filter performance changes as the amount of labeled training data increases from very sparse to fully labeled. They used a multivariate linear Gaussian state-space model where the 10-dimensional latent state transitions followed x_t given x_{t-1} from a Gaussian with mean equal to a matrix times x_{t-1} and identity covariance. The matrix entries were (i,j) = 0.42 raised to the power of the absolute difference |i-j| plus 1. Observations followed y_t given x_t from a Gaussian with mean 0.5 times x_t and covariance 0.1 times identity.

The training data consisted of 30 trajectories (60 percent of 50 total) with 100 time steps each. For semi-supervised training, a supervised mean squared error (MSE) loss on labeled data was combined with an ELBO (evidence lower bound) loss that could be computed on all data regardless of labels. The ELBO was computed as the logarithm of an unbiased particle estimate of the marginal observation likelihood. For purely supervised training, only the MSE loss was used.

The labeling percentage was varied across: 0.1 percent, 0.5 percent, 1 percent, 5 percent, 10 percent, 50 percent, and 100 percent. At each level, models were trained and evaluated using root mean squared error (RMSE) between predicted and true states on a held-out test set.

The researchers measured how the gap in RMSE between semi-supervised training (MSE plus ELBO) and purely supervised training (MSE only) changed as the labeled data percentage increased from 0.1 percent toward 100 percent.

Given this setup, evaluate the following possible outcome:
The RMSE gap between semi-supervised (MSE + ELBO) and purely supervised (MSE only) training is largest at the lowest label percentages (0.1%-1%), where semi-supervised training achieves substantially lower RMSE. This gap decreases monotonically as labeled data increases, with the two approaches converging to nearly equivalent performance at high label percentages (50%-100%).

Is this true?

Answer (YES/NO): YES